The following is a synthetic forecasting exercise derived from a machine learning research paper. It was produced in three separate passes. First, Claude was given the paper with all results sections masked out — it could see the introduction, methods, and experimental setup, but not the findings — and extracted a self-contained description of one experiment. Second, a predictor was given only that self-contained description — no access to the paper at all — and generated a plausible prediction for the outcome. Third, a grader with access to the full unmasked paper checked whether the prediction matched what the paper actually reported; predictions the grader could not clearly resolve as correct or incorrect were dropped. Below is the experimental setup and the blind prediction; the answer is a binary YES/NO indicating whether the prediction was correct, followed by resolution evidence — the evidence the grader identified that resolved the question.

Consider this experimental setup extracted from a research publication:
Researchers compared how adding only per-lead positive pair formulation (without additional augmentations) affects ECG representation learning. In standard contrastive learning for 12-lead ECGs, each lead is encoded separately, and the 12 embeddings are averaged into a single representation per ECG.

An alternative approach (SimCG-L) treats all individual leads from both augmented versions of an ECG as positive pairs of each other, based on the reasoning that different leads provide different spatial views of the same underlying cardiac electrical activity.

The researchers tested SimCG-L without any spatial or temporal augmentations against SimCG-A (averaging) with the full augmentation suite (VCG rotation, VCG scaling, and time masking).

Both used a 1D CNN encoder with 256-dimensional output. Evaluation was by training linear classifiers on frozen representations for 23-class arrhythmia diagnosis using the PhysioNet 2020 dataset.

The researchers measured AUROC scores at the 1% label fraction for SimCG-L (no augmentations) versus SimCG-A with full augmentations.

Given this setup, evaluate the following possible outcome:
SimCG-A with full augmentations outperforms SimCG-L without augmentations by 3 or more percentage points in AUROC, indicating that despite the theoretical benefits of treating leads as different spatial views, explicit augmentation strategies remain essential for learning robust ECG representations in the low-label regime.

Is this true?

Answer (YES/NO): NO